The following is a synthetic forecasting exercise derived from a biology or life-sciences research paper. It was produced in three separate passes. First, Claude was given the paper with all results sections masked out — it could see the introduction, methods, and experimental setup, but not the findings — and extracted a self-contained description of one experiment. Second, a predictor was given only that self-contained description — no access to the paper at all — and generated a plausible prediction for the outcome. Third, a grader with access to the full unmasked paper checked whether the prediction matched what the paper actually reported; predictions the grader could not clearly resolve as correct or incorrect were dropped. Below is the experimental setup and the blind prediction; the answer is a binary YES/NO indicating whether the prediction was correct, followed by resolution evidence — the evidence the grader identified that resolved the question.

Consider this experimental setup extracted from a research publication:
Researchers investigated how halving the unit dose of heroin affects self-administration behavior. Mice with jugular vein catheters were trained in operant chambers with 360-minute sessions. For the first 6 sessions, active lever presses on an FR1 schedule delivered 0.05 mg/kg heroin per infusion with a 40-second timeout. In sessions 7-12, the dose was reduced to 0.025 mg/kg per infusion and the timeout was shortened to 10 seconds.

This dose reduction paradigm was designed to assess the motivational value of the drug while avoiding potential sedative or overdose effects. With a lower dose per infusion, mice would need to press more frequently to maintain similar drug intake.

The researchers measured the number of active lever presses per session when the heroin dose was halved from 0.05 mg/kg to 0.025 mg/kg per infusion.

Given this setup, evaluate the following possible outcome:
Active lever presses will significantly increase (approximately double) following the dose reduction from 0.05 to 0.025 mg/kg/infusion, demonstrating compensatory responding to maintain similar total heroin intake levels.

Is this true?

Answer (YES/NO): NO